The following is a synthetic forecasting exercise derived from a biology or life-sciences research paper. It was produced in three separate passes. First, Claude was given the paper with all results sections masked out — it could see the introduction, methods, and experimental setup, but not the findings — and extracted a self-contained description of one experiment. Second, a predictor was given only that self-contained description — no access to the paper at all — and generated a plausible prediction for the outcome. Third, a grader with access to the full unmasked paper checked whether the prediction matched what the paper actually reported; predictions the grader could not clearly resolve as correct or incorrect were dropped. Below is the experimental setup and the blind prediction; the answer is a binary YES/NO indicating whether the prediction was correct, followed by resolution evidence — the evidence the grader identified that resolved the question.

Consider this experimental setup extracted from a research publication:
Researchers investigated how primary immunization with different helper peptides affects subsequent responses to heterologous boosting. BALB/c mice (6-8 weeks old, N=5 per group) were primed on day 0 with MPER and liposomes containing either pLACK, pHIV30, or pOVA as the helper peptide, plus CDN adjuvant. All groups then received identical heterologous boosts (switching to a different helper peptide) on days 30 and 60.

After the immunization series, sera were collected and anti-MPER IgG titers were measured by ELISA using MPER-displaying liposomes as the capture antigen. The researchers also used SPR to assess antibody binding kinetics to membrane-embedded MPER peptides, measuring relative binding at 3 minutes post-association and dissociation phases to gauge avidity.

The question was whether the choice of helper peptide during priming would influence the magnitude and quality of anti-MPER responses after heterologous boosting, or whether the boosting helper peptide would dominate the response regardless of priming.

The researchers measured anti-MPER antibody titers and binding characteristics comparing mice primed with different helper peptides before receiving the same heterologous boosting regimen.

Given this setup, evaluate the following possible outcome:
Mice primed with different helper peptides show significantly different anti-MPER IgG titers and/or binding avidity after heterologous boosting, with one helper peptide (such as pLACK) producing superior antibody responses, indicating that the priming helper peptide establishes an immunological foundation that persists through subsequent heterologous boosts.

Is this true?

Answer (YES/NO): NO